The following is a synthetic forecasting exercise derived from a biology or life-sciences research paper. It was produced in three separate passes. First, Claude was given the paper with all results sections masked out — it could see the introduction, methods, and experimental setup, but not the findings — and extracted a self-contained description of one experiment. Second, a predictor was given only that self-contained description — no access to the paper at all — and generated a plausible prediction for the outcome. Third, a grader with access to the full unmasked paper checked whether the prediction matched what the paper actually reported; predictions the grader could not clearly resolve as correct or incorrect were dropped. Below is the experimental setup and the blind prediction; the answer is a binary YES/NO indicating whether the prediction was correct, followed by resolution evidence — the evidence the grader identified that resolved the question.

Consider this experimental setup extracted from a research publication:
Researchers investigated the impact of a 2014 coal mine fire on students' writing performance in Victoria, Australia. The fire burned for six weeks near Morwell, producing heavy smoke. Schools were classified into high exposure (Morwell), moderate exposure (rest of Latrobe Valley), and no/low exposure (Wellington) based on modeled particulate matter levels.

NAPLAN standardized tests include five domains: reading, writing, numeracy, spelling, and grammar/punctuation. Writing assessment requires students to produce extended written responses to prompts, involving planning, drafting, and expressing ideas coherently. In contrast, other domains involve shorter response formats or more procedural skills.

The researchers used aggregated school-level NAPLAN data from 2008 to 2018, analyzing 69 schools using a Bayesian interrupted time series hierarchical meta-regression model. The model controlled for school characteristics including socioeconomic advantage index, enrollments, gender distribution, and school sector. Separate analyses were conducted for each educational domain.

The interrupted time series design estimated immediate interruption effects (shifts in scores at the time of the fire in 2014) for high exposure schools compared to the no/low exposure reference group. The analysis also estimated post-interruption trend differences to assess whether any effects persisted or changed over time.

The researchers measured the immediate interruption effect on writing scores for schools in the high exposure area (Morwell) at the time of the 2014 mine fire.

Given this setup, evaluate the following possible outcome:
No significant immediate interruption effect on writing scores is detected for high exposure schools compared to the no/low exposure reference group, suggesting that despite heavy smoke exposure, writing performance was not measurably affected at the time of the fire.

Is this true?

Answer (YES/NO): NO